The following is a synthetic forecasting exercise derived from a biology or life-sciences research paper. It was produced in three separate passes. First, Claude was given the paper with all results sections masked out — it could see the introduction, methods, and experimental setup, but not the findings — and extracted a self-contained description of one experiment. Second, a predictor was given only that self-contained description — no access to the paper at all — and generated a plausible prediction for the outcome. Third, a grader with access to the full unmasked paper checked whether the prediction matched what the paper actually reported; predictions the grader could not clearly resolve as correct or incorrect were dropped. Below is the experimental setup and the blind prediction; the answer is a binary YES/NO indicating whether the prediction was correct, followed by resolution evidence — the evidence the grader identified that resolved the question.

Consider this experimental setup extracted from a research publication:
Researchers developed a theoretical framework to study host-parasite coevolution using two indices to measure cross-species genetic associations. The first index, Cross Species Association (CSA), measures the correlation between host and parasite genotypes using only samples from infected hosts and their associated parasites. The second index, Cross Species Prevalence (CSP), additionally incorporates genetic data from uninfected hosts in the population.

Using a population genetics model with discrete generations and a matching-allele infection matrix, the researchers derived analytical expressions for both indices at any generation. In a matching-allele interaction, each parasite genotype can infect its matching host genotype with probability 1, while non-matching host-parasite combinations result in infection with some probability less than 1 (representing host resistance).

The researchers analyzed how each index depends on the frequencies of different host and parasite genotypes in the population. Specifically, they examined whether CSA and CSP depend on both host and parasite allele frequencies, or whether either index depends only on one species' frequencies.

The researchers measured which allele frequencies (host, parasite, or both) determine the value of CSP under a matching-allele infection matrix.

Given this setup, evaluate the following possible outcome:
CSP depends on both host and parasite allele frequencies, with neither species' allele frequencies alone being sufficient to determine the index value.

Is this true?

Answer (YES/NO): NO